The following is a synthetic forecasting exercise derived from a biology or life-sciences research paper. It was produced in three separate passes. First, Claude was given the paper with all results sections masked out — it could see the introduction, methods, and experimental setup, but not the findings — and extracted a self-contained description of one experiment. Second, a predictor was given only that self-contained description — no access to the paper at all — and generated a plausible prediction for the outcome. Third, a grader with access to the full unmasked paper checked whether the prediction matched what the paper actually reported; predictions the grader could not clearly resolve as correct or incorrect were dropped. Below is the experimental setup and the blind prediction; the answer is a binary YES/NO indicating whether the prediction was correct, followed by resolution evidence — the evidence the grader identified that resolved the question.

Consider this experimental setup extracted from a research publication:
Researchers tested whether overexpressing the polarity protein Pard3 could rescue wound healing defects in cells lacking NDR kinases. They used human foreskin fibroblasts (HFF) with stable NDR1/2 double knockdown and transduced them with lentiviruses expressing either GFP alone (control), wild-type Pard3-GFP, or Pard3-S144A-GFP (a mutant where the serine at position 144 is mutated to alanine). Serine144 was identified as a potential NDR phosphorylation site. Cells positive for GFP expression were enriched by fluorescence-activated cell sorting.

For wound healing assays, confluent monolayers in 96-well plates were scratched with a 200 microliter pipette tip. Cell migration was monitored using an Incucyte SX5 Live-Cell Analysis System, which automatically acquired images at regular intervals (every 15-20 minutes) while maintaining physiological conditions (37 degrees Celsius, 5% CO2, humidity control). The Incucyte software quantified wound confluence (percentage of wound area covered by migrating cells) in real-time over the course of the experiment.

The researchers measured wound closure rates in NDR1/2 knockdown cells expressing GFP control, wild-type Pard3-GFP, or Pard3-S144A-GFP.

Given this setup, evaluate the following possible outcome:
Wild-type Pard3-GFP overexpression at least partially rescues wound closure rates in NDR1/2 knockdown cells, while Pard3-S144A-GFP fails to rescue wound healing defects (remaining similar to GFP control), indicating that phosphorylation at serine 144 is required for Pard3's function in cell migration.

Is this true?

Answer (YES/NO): YES